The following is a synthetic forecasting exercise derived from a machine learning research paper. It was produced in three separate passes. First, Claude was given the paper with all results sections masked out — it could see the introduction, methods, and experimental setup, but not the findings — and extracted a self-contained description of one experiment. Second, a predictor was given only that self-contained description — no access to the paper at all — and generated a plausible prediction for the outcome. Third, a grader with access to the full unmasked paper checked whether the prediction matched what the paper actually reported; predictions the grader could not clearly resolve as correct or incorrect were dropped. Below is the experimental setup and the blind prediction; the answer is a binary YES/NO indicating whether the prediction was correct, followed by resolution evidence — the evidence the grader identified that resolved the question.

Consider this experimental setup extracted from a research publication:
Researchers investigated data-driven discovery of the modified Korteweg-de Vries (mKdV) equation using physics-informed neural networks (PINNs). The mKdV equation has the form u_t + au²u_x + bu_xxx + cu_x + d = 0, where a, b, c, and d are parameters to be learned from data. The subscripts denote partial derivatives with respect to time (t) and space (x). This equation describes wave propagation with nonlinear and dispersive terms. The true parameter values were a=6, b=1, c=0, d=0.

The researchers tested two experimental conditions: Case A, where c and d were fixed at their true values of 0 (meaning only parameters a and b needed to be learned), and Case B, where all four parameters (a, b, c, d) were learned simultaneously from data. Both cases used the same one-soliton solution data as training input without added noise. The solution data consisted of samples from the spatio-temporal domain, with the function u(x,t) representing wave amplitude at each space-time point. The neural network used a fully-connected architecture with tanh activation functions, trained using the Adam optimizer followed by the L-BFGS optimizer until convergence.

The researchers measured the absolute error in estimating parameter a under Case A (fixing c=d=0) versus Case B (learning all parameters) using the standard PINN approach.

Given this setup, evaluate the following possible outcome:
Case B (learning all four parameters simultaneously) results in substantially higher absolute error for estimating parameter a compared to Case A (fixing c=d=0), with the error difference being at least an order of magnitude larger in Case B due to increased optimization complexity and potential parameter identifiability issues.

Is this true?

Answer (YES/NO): NO